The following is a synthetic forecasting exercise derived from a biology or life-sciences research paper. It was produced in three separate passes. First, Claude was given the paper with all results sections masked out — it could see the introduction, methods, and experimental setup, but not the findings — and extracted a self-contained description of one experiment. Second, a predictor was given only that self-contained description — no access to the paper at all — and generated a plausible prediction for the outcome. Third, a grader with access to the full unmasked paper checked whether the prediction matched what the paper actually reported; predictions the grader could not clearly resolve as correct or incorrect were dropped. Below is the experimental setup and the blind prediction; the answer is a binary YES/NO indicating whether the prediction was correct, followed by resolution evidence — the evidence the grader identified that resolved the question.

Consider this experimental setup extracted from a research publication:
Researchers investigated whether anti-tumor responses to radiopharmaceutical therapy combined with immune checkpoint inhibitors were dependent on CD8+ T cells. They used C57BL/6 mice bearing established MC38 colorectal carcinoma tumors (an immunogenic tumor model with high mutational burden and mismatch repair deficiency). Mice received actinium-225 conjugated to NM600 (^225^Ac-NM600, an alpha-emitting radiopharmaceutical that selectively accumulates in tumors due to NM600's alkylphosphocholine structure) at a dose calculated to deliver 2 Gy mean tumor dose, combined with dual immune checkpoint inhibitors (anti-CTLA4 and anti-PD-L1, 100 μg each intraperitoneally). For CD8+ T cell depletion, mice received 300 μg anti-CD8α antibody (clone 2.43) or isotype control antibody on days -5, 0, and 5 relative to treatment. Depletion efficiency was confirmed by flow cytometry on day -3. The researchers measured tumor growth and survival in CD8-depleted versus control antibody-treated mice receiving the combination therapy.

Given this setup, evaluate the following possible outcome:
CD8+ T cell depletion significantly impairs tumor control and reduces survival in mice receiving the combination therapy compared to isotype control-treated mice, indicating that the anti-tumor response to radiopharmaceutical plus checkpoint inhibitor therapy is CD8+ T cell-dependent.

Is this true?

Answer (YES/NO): YES